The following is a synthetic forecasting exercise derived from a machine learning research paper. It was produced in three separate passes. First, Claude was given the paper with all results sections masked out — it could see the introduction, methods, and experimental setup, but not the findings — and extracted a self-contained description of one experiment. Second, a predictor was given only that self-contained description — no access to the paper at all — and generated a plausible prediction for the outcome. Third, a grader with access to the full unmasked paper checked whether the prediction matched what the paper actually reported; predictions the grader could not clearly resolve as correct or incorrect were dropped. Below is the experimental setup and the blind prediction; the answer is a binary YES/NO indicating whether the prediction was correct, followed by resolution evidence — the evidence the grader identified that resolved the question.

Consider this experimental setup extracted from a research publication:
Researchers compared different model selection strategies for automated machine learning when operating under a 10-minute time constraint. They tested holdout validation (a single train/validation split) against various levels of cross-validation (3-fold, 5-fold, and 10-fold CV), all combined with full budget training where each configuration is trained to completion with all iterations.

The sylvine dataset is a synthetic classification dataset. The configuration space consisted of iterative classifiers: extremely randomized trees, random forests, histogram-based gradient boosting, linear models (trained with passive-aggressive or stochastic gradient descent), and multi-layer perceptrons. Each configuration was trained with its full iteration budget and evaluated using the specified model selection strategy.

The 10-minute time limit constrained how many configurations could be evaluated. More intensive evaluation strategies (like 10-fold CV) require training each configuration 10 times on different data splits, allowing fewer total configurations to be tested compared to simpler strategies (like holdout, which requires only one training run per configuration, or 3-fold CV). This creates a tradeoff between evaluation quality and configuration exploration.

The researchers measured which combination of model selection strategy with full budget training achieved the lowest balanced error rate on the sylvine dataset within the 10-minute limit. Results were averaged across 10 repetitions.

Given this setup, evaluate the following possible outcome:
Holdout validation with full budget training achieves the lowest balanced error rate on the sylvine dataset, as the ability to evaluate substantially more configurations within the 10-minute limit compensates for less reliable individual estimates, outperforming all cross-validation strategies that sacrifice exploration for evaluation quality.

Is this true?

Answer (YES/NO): NO